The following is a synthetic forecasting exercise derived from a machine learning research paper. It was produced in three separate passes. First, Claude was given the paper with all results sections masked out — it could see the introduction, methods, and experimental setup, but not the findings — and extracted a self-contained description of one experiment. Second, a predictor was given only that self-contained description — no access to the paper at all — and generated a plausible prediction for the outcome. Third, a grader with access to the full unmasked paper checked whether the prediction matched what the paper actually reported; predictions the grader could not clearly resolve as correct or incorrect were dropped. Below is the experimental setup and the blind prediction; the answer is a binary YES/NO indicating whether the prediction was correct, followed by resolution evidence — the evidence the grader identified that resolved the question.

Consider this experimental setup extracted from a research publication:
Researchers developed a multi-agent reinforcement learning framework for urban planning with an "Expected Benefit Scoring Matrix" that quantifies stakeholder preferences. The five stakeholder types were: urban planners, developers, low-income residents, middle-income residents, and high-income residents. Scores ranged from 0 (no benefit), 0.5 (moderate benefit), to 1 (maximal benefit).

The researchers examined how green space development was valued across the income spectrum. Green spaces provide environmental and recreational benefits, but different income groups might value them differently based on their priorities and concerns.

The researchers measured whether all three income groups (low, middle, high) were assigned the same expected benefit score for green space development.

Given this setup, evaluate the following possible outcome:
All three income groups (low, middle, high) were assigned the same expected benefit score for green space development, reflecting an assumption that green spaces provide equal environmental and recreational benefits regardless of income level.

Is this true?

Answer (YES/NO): NO